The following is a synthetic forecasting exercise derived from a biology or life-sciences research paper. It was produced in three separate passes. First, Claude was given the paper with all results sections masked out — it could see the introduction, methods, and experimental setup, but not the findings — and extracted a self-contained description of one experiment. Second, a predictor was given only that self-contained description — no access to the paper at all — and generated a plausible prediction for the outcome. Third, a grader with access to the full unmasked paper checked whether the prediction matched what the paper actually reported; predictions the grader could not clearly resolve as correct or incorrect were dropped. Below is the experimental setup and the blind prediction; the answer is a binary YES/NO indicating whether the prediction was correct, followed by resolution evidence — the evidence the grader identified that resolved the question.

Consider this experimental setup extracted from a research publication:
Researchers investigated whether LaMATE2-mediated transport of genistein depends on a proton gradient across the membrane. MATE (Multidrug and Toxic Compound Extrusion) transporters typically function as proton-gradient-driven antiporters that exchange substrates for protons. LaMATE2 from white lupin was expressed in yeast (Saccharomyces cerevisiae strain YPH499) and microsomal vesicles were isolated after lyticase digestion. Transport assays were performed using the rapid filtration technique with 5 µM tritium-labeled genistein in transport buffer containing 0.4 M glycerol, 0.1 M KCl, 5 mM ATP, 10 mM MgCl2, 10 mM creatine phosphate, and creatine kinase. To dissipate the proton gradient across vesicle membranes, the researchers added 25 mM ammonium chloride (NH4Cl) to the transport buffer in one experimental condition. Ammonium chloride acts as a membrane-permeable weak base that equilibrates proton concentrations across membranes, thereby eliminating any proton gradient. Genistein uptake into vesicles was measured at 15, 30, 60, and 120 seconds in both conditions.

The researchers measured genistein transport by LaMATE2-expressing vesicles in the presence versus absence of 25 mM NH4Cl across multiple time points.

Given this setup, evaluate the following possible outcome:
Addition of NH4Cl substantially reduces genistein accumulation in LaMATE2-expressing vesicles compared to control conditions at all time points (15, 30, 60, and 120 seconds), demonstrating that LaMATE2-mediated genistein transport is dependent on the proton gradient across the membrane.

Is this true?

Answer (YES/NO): YES